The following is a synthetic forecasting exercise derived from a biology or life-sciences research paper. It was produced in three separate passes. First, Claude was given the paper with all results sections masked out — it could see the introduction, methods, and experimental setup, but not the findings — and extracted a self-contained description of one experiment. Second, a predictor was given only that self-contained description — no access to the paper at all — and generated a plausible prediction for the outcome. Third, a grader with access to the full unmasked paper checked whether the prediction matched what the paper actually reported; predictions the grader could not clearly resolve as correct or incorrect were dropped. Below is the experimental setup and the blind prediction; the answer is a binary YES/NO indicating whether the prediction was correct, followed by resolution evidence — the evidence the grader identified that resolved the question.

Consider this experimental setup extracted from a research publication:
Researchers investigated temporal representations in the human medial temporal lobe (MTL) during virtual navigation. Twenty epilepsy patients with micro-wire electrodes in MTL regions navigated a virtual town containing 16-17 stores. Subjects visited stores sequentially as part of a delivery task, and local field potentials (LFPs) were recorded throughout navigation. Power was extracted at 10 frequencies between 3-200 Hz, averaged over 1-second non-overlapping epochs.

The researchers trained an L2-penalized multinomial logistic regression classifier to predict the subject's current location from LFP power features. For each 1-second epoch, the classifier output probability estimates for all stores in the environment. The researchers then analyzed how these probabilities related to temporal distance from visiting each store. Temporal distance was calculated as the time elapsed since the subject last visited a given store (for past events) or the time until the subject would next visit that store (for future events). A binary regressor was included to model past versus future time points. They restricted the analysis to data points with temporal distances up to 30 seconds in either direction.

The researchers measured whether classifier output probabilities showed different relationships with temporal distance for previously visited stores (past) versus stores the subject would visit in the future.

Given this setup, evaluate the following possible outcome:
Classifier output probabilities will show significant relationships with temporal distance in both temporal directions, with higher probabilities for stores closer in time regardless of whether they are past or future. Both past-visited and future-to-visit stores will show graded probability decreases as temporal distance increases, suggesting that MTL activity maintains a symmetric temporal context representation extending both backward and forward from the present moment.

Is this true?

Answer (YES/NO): NO